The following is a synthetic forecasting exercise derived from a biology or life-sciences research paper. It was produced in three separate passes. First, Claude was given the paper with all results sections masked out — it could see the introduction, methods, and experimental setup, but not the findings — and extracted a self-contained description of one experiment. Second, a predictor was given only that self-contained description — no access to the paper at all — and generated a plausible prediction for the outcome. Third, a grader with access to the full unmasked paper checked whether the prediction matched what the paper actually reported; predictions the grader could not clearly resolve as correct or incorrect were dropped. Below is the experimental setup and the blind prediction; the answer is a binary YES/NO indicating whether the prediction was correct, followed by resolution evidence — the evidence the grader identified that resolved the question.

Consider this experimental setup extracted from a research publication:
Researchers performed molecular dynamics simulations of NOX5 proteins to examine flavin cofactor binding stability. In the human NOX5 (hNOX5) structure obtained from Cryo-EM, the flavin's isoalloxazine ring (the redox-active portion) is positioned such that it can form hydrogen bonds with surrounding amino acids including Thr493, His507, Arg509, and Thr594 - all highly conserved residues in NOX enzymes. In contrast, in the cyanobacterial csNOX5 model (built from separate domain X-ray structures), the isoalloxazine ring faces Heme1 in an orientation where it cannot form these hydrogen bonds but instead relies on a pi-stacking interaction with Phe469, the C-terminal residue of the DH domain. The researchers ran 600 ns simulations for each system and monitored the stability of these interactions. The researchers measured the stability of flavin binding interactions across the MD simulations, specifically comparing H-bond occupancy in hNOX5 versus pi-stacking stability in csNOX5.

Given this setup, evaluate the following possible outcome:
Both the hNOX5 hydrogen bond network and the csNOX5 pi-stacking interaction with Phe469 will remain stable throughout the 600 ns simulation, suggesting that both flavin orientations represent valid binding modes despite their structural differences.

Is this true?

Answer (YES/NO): NO